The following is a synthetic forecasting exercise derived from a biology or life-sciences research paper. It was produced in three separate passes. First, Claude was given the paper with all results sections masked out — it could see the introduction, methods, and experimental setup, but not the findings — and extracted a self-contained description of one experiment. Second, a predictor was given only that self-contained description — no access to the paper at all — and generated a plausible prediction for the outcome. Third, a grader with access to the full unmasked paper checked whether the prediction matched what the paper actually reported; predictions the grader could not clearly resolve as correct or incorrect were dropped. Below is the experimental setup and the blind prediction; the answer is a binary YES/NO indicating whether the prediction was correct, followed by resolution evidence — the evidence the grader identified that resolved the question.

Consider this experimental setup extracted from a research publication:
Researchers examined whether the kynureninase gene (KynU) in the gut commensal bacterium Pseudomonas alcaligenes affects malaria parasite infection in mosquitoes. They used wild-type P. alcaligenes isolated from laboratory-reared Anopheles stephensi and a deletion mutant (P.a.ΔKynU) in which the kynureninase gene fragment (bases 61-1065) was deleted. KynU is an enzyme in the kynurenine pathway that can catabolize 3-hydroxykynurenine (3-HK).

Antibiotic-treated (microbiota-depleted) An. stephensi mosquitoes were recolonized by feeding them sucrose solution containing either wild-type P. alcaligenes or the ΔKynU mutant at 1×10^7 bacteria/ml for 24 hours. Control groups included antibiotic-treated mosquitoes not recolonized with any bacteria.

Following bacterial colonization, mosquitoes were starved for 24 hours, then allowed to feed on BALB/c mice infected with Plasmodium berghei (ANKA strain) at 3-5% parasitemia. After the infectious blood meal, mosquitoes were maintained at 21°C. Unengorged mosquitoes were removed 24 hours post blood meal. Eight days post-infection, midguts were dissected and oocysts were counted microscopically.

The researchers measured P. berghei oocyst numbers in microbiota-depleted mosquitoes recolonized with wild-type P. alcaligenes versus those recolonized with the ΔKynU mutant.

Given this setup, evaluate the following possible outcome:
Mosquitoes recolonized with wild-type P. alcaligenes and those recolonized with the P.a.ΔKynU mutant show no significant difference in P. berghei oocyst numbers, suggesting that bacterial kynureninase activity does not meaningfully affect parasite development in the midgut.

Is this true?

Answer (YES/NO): NO